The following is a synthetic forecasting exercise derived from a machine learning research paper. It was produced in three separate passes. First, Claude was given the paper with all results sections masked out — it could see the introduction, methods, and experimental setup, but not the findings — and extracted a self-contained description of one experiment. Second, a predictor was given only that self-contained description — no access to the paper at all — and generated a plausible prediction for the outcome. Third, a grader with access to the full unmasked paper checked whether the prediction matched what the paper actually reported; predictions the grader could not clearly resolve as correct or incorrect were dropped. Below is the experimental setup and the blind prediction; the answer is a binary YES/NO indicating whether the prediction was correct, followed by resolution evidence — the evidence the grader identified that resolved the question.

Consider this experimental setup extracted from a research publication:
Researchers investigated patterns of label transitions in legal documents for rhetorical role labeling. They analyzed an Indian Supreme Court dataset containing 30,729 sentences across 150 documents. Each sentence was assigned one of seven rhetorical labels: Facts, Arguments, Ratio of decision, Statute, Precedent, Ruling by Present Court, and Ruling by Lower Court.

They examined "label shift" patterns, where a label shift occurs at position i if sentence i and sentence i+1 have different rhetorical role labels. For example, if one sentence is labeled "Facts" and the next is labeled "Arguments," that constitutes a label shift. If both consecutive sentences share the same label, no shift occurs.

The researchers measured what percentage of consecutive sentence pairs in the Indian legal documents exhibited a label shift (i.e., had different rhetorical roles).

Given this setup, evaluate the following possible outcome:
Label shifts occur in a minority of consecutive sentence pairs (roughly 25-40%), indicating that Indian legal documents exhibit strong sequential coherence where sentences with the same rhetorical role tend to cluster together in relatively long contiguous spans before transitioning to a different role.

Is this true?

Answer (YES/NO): NO